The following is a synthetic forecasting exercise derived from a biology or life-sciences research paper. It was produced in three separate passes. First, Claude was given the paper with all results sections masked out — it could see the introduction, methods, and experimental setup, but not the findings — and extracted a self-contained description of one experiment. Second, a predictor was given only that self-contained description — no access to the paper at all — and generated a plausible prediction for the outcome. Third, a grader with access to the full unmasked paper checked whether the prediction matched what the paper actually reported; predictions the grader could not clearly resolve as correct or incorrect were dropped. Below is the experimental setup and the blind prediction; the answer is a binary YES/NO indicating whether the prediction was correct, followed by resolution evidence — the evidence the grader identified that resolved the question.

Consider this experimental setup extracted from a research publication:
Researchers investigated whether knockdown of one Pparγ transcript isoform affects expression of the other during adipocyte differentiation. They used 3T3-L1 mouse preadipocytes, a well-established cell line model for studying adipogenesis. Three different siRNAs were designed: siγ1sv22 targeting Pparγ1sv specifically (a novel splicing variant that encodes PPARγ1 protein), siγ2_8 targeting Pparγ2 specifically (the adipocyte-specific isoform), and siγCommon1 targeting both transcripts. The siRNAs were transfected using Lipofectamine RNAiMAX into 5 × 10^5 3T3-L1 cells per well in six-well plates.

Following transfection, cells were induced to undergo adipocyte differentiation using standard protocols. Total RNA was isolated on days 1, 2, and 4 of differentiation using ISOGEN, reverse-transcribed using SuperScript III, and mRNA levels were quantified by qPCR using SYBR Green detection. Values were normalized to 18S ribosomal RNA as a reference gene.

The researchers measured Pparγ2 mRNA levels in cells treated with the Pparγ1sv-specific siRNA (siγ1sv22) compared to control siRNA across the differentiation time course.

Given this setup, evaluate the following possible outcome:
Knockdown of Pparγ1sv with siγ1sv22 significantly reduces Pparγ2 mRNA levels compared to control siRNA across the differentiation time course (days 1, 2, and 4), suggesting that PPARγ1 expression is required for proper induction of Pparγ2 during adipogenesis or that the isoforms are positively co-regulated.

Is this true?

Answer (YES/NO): YES